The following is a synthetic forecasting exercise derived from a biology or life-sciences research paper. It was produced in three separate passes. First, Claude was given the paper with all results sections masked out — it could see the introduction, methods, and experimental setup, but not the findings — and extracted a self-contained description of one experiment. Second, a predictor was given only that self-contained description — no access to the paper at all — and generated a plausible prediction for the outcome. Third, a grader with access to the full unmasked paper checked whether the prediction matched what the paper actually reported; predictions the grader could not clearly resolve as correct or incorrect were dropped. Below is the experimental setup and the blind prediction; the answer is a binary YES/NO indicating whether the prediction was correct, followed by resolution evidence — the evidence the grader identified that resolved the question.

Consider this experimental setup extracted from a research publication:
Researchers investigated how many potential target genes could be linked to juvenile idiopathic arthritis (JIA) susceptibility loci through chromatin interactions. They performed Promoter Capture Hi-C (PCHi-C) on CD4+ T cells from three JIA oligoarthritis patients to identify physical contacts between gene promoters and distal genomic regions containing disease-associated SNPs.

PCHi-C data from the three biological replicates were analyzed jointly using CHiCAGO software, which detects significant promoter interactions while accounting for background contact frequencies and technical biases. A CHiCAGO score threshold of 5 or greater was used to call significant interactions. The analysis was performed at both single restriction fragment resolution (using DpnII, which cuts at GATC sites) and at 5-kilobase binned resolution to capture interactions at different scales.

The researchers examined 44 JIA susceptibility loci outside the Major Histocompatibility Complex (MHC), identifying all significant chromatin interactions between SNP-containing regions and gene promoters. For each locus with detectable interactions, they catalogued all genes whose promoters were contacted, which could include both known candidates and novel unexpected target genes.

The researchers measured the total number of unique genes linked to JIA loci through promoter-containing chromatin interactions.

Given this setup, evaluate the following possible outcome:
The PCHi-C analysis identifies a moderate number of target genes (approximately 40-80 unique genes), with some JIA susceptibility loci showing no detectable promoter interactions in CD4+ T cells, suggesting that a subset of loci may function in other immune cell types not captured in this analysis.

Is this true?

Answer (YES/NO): YES